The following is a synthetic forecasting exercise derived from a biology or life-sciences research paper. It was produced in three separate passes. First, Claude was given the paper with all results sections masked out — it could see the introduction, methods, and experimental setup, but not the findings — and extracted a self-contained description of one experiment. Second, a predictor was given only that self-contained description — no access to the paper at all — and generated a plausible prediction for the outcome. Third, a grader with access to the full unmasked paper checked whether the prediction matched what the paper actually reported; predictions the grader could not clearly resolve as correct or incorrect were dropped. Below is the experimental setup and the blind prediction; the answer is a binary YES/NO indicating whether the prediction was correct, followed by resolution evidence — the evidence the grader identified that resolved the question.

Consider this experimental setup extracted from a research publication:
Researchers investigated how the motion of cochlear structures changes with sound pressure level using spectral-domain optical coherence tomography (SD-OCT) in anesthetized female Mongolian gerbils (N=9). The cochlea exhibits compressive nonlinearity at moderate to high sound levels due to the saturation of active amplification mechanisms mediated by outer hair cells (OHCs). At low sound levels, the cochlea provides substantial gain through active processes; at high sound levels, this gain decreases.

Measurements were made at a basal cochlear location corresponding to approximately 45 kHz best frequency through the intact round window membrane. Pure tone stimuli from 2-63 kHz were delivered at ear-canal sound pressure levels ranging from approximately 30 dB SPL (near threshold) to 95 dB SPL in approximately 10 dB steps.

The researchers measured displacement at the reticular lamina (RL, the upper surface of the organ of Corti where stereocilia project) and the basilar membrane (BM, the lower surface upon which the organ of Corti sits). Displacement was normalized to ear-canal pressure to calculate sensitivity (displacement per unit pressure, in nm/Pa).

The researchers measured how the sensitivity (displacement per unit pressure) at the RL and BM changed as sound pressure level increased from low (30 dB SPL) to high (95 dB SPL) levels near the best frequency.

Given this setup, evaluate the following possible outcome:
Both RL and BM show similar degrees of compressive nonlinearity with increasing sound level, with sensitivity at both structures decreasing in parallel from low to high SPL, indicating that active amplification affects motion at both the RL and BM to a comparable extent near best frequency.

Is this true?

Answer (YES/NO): NO